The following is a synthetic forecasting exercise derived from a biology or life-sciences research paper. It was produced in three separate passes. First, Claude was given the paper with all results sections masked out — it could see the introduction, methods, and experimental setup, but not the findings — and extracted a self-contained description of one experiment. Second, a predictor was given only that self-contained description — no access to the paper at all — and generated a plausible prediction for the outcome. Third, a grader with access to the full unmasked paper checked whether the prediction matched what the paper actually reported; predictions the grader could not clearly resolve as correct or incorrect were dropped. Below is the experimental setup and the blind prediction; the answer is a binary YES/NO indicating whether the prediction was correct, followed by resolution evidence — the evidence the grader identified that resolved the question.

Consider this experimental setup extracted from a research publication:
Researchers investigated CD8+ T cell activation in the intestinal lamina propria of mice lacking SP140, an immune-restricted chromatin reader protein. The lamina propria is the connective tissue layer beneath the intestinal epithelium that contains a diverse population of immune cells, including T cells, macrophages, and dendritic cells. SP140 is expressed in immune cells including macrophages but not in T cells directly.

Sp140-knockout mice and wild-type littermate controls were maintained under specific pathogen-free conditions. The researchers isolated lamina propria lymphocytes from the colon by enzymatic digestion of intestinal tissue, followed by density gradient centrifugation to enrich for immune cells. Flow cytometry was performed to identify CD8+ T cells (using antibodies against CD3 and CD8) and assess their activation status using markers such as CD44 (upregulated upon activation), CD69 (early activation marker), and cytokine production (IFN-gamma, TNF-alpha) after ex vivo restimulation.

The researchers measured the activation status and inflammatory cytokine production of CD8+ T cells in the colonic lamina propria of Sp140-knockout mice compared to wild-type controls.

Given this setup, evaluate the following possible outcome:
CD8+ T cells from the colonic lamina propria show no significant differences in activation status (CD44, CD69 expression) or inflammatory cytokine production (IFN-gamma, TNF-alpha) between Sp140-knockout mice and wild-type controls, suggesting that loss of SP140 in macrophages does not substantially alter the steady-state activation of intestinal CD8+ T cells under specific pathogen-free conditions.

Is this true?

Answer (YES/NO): NO